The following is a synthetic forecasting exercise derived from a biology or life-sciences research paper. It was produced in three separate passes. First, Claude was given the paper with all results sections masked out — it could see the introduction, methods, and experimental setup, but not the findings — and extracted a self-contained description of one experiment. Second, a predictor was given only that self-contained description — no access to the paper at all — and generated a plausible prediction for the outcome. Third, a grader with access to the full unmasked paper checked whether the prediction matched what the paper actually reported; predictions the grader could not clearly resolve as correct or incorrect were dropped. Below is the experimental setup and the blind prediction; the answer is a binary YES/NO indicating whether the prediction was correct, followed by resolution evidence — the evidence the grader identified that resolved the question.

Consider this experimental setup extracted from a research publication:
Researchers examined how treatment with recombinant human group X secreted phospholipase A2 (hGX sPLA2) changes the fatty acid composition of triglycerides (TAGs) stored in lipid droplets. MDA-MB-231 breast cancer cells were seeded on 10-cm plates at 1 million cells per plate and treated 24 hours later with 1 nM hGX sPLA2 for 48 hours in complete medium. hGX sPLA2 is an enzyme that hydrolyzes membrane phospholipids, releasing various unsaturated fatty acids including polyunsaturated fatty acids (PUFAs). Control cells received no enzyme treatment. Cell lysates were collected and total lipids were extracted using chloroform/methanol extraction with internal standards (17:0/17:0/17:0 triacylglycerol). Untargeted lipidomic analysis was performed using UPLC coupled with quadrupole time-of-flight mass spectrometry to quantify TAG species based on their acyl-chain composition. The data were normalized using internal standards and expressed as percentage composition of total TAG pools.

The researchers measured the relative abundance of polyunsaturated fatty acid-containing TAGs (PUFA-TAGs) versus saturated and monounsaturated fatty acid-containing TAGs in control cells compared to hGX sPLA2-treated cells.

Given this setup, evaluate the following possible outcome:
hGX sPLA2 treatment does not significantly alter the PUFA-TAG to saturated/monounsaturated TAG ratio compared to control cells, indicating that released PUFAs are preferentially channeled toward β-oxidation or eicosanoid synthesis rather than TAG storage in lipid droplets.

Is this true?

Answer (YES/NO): NO